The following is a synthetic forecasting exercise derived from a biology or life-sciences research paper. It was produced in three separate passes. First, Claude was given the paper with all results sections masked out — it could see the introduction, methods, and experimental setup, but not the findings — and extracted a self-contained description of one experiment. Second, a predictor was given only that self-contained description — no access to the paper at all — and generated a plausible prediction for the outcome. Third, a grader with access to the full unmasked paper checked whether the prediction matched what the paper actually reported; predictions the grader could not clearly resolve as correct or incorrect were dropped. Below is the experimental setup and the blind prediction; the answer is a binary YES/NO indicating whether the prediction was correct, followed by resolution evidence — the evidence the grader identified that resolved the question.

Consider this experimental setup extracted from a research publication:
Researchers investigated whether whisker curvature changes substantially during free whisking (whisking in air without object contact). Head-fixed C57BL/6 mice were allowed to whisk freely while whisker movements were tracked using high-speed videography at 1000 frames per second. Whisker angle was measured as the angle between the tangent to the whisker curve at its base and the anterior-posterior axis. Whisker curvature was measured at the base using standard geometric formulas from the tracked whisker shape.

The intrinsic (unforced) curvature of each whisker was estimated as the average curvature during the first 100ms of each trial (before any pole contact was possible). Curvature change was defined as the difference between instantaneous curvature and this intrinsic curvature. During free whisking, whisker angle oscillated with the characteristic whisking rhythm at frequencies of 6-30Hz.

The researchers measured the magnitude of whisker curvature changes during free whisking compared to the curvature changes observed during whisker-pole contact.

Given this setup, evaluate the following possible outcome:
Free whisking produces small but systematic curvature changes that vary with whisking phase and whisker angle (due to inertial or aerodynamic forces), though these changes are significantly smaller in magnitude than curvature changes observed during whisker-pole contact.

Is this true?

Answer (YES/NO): NO